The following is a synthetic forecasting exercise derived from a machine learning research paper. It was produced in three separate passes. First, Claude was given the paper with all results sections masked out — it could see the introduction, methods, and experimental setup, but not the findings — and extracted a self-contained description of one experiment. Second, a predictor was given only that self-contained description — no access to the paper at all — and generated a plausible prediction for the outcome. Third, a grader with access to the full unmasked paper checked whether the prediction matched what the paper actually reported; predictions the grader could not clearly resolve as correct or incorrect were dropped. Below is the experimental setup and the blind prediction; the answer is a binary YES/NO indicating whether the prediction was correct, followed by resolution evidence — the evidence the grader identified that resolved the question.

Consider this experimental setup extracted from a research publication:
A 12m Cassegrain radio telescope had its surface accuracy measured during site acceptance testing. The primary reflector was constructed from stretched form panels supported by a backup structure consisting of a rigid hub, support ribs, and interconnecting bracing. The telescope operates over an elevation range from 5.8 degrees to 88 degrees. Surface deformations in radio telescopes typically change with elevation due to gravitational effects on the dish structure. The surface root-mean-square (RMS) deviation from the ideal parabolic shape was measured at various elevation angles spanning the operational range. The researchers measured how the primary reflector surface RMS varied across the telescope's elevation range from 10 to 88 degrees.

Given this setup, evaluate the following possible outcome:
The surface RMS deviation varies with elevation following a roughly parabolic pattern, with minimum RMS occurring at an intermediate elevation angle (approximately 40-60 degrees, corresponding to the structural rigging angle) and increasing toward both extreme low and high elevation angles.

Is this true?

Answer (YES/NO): NO